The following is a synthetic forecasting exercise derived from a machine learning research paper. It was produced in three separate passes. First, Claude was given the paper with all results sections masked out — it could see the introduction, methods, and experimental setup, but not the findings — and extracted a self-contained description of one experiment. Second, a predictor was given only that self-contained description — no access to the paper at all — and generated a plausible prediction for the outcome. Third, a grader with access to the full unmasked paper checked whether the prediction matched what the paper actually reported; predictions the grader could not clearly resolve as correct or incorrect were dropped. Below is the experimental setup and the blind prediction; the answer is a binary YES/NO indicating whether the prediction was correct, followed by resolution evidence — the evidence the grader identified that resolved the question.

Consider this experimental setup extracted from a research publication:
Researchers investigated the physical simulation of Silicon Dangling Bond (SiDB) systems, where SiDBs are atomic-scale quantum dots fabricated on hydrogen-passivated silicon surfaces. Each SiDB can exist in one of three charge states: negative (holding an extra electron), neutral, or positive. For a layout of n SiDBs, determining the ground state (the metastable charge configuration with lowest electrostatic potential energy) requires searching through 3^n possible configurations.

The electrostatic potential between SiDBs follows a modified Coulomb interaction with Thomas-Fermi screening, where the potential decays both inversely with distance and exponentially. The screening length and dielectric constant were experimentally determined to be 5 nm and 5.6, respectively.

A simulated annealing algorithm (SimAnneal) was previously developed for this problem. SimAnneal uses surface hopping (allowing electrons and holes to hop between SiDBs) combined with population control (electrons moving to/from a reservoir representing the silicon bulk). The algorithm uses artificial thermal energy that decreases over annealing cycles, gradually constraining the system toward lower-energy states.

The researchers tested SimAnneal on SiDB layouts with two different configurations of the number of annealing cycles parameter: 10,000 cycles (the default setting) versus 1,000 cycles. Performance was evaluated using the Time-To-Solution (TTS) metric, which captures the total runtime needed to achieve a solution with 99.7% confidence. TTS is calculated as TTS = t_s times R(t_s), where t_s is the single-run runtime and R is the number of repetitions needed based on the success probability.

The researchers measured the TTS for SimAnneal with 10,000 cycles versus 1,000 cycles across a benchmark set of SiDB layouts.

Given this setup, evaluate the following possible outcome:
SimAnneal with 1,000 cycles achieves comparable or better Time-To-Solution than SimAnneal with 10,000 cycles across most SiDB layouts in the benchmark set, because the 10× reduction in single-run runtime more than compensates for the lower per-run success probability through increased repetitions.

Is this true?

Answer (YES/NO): YES